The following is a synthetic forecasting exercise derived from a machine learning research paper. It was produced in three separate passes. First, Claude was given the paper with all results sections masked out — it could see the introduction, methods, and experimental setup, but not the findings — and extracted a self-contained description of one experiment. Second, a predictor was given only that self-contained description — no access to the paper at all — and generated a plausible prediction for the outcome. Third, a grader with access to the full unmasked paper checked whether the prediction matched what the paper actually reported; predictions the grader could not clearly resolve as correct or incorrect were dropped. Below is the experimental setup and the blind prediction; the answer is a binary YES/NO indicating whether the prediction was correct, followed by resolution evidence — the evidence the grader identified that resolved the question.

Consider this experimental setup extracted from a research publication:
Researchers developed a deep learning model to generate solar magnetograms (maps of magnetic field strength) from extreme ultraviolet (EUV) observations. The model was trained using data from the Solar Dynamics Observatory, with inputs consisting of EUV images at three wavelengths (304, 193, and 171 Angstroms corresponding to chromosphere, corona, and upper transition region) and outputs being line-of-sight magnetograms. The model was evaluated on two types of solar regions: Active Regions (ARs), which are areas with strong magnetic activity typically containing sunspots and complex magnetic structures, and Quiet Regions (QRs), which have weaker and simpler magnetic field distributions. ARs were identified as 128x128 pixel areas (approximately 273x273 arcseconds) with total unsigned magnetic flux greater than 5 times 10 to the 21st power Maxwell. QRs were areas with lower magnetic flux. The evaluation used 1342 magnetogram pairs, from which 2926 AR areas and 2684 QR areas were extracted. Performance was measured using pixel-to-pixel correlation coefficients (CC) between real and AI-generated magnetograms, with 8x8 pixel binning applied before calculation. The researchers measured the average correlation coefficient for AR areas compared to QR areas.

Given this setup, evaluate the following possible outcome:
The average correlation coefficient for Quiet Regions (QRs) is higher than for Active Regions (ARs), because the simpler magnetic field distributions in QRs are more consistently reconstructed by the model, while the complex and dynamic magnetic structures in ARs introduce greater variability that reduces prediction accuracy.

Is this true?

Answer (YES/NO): NO